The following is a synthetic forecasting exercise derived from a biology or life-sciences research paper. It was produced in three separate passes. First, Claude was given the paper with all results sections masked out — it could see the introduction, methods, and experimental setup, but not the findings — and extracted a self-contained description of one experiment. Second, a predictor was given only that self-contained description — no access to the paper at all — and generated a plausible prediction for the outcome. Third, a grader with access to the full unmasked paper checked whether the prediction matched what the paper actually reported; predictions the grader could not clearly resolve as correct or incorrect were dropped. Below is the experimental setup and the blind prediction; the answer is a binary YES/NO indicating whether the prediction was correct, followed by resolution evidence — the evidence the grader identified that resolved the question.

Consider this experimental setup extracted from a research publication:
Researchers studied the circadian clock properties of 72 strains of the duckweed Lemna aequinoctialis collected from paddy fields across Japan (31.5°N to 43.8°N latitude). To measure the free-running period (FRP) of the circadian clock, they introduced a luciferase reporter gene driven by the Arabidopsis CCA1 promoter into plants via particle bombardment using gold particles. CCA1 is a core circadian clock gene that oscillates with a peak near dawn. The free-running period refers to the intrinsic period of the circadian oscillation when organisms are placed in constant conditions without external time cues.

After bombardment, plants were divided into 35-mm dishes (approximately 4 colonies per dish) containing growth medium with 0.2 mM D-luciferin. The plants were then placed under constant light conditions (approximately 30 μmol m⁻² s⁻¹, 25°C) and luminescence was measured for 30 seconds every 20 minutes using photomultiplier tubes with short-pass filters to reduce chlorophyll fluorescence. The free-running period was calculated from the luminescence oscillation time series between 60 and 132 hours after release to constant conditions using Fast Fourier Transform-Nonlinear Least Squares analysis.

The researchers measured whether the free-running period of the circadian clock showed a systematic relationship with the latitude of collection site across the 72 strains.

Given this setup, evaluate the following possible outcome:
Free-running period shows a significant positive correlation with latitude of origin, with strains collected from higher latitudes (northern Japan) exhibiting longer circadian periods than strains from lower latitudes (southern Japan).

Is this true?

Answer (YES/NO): NO